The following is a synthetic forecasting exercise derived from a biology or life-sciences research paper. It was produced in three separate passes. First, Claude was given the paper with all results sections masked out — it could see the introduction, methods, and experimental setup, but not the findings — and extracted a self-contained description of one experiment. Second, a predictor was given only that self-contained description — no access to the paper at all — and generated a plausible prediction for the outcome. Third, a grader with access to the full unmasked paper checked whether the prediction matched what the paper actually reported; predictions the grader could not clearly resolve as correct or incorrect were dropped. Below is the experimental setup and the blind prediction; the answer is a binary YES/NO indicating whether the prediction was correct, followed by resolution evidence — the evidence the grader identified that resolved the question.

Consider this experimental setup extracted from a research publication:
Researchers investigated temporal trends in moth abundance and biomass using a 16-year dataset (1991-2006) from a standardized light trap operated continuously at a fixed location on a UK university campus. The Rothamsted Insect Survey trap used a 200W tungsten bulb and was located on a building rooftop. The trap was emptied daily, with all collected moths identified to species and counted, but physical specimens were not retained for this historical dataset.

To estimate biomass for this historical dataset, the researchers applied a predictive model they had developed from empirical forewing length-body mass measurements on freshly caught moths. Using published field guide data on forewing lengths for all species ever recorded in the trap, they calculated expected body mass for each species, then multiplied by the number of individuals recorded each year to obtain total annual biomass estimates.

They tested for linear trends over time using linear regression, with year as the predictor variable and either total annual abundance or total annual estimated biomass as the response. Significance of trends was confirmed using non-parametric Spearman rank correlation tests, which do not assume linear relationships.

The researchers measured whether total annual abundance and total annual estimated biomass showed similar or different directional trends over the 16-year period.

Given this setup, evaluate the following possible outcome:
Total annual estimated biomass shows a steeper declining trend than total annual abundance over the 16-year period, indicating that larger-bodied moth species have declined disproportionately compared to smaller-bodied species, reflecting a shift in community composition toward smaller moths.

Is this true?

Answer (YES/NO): YES